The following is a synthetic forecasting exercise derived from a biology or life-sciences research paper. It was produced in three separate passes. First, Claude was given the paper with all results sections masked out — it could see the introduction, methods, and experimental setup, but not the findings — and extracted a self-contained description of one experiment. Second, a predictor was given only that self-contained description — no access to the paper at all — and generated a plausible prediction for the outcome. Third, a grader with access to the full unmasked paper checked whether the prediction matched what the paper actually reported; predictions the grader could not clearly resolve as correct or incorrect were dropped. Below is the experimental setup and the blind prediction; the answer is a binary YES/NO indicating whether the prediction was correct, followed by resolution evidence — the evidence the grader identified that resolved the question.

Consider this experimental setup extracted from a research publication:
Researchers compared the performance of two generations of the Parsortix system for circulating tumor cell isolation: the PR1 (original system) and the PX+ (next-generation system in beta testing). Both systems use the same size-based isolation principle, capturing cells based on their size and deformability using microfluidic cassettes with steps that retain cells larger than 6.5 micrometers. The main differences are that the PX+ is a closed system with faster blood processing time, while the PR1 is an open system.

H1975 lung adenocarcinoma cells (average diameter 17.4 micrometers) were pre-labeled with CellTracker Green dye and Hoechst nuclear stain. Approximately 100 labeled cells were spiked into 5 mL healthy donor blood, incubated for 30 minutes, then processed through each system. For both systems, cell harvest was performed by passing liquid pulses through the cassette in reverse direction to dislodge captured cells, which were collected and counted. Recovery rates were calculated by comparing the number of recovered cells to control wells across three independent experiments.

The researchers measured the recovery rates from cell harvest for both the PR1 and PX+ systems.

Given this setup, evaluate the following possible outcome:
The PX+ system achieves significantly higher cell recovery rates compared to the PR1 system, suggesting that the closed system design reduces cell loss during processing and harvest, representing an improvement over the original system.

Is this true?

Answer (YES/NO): NO